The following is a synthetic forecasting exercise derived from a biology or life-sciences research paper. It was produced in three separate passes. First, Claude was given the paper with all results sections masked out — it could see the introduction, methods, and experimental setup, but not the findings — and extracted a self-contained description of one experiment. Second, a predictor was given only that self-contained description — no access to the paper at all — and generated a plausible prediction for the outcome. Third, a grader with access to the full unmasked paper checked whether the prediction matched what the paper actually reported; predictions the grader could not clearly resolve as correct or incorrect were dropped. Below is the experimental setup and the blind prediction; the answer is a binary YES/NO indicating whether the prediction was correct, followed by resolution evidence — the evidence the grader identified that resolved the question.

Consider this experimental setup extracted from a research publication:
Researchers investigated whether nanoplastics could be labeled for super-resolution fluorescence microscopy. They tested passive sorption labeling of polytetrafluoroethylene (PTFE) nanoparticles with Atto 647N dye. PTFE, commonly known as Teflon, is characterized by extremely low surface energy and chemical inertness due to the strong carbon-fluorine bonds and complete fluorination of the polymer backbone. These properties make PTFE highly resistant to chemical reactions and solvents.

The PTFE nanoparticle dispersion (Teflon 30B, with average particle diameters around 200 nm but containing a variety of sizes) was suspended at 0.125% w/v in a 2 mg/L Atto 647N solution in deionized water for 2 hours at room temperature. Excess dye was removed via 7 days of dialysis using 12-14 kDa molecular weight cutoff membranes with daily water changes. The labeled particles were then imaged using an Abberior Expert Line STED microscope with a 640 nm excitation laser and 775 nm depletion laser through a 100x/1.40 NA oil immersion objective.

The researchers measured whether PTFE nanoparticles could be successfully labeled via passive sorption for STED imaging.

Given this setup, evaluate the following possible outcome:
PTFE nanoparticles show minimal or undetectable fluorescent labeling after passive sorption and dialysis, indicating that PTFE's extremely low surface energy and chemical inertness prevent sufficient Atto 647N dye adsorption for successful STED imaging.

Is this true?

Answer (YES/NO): NO